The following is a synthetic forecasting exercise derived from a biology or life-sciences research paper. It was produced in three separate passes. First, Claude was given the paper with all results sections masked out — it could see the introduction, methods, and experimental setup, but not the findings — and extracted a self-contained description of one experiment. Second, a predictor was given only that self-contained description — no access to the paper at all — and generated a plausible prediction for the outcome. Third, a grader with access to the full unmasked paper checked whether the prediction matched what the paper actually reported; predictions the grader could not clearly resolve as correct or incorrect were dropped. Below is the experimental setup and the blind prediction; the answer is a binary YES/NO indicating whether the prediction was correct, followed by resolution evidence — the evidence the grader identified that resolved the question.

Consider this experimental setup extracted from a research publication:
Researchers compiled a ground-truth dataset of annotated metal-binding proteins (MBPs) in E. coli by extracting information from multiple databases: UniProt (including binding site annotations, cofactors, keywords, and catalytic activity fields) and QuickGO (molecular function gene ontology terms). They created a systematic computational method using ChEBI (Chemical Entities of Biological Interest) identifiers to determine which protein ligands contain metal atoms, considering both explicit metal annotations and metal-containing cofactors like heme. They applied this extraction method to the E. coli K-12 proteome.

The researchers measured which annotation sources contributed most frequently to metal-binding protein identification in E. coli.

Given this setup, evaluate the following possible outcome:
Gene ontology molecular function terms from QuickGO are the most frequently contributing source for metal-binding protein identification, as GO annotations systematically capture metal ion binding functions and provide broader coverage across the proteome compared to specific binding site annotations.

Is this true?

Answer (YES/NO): NO